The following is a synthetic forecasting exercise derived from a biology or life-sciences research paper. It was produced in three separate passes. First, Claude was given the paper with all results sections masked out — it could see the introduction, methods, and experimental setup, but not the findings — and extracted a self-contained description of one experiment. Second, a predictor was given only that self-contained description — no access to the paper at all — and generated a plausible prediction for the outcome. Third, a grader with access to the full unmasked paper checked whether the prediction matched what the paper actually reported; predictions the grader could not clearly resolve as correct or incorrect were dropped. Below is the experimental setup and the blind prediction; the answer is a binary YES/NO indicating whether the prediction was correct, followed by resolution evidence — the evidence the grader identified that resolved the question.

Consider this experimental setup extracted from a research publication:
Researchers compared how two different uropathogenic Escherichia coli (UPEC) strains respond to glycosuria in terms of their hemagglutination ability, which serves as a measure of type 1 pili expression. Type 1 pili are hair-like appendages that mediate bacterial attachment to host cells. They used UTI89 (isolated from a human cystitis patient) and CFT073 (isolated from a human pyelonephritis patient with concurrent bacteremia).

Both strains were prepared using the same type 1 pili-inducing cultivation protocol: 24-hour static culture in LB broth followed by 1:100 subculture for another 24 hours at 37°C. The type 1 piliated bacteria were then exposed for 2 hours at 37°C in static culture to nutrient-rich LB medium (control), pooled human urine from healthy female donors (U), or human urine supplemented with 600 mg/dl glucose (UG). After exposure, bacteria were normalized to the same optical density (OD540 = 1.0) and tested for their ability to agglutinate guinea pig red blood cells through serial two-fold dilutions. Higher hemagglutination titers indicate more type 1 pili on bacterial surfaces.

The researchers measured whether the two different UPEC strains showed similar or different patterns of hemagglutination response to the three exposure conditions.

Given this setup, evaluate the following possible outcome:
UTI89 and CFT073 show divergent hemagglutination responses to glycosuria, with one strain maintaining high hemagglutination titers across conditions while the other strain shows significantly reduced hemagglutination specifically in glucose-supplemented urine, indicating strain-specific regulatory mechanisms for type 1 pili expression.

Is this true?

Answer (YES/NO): NO